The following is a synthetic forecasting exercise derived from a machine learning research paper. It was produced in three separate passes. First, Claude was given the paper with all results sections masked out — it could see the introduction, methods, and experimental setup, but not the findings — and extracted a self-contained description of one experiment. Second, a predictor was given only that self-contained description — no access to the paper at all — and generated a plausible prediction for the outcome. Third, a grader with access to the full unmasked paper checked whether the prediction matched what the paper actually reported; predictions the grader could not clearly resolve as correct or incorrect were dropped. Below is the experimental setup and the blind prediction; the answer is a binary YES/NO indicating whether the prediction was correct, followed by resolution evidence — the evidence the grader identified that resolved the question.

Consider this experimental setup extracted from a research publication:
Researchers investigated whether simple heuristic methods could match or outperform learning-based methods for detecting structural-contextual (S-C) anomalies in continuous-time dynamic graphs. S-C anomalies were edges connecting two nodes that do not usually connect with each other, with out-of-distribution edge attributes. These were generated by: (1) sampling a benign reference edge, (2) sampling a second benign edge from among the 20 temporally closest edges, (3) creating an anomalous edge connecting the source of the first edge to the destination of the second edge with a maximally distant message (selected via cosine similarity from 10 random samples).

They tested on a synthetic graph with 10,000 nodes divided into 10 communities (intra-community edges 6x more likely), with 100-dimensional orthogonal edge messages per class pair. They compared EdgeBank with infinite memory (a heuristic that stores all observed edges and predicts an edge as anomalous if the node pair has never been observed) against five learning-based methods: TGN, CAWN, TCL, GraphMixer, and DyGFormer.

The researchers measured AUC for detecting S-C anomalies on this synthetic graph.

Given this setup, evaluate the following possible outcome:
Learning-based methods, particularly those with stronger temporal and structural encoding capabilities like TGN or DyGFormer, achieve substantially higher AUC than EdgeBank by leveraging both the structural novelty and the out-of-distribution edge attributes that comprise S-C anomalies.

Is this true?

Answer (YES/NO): NO